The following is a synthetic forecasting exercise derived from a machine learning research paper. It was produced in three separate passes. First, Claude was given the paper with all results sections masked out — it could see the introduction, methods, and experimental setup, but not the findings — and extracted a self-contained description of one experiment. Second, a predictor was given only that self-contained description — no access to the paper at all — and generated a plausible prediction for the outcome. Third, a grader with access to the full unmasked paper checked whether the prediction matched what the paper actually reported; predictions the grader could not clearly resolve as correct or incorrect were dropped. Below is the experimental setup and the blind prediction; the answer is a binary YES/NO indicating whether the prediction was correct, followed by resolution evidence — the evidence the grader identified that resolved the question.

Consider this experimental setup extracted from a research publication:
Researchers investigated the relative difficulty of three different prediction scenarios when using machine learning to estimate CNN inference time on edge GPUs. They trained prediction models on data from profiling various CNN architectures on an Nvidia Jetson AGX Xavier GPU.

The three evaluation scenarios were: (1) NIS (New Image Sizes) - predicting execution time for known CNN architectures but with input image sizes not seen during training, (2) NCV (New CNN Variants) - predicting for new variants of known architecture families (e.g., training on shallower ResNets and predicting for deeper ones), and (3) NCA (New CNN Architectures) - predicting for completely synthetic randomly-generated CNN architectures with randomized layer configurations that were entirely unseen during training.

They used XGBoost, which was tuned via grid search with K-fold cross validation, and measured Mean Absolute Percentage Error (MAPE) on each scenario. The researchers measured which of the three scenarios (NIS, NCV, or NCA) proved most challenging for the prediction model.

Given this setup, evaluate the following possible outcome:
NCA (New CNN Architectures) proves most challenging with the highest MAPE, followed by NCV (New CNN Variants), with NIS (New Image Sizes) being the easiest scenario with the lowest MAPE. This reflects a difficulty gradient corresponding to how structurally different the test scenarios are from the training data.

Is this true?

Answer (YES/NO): NO